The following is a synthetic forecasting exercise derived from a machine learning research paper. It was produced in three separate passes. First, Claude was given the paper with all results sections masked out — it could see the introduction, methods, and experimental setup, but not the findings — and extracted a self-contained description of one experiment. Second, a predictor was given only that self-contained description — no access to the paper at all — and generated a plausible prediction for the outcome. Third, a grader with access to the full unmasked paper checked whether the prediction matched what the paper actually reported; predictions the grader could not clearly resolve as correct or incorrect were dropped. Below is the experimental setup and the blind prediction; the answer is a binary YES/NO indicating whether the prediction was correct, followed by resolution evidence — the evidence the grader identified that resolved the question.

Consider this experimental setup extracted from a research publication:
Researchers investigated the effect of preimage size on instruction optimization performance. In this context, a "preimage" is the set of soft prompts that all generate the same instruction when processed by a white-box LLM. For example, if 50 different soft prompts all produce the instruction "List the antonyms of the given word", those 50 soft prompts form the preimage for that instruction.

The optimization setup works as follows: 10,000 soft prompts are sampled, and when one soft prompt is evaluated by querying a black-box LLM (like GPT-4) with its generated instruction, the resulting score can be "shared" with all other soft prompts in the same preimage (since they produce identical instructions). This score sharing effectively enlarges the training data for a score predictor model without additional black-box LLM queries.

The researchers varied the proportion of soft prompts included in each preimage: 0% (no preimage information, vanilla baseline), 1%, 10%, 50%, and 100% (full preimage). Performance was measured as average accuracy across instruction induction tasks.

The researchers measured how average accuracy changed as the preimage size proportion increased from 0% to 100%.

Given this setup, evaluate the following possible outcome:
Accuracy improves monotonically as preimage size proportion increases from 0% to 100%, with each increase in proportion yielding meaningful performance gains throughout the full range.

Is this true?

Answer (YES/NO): NO